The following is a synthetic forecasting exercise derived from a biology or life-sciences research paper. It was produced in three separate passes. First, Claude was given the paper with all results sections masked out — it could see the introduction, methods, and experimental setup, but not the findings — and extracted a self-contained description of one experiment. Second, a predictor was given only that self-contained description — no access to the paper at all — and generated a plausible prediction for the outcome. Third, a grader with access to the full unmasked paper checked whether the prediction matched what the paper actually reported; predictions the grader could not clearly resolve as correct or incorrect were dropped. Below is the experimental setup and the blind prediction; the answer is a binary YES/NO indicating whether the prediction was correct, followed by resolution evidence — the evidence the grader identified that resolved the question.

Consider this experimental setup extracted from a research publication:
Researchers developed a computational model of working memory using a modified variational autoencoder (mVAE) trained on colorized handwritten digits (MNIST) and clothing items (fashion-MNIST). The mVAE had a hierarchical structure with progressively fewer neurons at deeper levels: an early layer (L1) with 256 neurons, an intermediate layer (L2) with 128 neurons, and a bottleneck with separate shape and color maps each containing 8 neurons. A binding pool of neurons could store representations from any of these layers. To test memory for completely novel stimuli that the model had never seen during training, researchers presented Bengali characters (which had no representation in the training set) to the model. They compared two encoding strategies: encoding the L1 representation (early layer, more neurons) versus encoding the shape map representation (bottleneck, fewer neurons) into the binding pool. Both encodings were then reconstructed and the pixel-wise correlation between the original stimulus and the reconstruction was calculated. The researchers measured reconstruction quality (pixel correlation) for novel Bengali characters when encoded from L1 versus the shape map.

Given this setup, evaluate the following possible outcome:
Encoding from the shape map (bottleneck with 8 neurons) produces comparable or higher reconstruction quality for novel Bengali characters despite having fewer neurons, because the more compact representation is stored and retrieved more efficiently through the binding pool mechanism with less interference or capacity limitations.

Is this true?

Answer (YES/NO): NO